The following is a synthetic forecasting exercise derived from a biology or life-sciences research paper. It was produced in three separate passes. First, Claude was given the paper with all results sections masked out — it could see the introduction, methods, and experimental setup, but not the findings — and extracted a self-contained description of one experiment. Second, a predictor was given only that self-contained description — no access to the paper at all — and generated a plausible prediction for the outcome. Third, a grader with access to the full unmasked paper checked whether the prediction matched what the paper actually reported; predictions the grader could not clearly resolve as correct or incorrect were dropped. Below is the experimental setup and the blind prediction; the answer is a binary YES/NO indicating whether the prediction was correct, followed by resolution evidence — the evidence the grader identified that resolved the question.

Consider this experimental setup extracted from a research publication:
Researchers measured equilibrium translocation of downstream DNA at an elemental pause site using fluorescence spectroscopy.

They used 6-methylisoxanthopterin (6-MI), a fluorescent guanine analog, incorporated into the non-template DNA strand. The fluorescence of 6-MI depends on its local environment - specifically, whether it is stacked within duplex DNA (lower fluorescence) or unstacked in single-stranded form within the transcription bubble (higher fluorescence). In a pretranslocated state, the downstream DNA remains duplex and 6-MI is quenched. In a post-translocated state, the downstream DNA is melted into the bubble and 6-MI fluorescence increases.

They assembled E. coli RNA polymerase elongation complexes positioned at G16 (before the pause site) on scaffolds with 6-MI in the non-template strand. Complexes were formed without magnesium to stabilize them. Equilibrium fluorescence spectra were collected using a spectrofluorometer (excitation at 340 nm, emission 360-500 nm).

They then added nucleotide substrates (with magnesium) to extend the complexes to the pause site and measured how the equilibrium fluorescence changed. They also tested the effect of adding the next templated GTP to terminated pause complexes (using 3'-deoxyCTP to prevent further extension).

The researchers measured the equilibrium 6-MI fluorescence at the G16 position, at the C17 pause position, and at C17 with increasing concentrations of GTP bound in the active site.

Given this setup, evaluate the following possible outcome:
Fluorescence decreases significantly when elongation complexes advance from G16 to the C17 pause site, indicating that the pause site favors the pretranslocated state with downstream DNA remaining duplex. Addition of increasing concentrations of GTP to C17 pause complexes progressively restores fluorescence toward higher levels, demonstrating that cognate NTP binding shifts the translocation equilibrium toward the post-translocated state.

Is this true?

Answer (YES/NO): NO